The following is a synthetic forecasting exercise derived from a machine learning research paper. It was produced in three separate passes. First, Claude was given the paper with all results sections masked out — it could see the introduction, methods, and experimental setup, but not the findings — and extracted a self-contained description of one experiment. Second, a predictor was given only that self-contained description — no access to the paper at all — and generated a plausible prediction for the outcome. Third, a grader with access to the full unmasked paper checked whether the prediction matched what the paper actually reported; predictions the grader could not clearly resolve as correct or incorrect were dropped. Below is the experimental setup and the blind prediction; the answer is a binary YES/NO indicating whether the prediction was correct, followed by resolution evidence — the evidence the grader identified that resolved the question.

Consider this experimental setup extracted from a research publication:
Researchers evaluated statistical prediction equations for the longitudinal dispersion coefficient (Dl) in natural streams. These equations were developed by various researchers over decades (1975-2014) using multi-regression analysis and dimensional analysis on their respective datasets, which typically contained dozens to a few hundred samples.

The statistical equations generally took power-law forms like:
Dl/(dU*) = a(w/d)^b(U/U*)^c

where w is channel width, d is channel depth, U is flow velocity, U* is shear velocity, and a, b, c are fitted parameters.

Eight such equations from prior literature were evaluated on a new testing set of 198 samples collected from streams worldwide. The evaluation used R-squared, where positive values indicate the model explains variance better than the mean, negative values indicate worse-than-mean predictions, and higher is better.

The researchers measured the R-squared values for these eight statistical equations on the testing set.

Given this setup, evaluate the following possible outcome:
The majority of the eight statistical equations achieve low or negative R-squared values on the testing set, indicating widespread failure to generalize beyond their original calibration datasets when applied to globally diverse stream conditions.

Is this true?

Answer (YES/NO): YES